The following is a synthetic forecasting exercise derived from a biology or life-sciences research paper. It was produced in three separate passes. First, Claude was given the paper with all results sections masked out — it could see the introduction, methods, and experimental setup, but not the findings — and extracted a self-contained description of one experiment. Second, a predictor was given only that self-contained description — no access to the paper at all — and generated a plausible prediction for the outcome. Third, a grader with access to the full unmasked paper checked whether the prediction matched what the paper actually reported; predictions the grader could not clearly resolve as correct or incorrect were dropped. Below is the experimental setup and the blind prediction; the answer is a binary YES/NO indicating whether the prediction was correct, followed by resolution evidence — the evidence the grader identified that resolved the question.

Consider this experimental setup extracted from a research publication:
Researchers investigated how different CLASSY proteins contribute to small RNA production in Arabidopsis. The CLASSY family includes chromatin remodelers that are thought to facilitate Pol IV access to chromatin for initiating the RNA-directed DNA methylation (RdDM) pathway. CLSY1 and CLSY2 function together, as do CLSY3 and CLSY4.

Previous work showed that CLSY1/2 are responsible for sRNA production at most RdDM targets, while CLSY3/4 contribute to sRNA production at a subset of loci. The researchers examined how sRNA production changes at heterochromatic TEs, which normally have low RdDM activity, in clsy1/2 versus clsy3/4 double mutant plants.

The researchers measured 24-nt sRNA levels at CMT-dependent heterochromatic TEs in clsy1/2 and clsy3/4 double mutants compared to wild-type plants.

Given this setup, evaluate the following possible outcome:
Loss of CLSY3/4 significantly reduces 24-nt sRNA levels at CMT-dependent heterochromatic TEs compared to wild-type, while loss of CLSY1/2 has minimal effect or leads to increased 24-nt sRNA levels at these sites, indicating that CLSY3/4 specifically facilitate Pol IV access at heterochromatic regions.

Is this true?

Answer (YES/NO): YES